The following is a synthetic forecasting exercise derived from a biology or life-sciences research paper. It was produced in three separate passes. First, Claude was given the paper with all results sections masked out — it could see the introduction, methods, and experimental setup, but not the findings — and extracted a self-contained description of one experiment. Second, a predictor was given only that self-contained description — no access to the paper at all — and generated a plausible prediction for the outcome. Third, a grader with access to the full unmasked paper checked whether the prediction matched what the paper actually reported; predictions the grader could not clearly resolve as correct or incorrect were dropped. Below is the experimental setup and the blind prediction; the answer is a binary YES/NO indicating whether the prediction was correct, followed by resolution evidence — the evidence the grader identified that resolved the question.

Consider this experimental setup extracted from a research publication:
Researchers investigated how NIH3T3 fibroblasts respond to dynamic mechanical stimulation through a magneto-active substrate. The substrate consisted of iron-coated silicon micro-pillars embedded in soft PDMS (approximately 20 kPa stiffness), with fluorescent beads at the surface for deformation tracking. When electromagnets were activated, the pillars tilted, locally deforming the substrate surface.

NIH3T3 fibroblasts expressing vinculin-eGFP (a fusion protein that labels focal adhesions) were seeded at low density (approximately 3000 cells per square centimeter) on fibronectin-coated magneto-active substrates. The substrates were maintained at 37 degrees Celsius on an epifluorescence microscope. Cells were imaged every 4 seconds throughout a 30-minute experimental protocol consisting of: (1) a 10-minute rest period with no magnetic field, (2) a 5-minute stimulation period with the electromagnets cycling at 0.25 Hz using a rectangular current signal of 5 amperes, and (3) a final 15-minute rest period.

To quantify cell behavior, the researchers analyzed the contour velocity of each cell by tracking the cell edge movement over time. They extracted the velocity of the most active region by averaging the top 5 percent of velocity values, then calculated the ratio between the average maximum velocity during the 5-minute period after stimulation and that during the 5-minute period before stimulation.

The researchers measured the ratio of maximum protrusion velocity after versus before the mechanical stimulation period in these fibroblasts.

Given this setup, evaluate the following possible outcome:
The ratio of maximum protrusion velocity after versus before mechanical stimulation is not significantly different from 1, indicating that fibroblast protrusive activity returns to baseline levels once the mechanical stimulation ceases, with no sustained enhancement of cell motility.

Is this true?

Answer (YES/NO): NO